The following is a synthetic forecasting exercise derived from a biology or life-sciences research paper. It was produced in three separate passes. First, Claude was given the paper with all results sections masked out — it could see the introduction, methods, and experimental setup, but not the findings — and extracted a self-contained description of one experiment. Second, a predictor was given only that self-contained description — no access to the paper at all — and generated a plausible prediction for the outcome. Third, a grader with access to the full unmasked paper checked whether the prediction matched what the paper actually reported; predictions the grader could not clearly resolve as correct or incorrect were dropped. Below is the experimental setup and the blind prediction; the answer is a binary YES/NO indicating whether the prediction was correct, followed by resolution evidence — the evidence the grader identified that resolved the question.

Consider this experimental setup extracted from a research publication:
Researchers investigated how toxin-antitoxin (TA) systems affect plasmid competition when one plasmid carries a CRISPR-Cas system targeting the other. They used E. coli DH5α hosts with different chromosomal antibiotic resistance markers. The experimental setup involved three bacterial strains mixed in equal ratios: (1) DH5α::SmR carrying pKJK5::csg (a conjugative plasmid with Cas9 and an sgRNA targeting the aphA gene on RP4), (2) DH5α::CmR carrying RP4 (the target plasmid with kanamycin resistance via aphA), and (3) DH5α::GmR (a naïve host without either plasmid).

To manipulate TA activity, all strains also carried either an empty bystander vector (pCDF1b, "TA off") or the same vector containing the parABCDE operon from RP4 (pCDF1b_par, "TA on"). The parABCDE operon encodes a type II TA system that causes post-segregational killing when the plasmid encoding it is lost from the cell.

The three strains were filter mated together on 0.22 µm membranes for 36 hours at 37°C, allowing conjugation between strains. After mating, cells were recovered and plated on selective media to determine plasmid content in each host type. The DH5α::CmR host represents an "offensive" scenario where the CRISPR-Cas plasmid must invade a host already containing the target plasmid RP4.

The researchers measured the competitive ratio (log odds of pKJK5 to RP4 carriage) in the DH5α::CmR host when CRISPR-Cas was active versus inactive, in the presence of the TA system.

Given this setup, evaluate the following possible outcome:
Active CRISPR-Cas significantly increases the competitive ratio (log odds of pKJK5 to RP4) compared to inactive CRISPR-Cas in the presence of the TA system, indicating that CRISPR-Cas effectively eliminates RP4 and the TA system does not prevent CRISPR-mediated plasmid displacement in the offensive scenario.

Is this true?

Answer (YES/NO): NO